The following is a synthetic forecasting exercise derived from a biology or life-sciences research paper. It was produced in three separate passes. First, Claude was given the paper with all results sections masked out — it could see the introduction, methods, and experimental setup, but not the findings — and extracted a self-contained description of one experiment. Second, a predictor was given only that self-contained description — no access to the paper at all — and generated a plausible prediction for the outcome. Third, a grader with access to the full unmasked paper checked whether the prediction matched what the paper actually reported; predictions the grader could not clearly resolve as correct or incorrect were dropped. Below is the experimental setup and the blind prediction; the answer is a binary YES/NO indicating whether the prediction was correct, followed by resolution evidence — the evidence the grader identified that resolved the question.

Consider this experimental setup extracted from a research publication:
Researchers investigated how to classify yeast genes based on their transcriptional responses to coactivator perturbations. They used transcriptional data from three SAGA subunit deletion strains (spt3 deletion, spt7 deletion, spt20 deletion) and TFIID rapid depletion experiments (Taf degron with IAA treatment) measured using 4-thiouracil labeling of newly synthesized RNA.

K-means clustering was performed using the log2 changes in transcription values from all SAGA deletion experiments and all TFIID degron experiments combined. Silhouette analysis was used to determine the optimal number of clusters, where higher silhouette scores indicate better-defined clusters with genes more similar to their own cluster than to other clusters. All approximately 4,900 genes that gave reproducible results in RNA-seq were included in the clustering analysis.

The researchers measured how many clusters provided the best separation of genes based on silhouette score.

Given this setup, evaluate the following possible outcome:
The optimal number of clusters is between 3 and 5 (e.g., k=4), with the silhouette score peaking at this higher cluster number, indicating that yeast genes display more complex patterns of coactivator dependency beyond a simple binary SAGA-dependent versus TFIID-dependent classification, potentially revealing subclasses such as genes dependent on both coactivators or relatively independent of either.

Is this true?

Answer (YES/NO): NO